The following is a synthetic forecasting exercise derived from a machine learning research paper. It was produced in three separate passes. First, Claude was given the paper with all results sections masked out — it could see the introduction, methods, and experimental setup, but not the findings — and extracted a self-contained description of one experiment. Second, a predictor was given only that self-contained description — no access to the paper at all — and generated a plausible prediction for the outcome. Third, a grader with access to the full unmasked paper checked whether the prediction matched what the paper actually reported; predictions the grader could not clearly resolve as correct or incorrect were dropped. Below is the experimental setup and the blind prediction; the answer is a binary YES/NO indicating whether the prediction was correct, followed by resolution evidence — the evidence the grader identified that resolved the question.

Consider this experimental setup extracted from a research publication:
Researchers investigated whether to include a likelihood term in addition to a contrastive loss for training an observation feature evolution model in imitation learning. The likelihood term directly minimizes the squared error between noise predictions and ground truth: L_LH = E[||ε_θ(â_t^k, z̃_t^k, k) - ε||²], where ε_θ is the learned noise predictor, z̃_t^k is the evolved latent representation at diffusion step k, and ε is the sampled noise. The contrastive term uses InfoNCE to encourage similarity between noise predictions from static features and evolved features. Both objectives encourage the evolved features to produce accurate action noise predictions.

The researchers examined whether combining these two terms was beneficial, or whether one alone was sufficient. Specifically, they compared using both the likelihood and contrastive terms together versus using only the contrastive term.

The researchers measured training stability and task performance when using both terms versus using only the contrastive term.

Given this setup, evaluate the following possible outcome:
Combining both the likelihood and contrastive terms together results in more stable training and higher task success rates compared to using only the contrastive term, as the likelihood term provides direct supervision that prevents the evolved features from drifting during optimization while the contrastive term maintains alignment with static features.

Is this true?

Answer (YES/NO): NO